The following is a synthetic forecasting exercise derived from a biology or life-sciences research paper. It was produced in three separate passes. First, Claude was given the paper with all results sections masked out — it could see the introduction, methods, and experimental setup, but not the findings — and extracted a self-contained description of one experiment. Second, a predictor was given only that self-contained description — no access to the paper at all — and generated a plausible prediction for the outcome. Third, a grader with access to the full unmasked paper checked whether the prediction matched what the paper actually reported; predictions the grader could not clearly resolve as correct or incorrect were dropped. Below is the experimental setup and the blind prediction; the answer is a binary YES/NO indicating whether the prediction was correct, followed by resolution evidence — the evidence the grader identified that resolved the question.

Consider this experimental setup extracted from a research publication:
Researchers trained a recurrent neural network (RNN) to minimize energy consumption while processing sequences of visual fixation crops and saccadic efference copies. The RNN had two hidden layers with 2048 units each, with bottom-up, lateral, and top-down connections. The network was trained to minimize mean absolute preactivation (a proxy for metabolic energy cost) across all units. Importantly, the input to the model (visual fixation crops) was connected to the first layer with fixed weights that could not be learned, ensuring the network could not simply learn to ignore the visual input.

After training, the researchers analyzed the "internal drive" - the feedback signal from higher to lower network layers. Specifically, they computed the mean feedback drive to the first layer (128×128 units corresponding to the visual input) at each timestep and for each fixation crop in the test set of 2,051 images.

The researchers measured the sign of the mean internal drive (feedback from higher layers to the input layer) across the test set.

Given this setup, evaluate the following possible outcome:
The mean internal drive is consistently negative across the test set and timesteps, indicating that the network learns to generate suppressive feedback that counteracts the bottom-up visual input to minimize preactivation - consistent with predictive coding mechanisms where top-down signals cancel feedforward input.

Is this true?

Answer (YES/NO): YES